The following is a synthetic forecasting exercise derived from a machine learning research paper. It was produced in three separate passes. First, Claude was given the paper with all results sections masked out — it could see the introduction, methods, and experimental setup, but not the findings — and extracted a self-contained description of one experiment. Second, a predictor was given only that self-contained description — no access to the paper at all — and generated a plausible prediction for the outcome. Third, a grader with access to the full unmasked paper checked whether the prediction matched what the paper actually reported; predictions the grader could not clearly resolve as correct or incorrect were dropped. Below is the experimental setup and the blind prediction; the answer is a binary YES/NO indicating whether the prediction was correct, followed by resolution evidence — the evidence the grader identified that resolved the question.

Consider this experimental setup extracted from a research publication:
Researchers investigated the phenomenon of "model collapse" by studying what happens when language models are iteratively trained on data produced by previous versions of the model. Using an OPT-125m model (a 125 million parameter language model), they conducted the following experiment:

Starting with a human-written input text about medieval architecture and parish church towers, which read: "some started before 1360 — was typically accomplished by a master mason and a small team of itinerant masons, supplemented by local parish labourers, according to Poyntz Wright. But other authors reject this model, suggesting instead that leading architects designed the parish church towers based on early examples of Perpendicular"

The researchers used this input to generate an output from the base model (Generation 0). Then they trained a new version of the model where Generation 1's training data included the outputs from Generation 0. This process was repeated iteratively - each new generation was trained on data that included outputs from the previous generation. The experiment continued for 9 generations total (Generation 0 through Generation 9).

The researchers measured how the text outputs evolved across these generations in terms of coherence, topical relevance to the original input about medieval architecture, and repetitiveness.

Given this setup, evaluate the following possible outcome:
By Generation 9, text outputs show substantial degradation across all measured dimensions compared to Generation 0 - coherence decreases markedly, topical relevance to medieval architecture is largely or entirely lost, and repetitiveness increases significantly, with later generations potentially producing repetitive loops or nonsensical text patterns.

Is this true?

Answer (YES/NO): YES